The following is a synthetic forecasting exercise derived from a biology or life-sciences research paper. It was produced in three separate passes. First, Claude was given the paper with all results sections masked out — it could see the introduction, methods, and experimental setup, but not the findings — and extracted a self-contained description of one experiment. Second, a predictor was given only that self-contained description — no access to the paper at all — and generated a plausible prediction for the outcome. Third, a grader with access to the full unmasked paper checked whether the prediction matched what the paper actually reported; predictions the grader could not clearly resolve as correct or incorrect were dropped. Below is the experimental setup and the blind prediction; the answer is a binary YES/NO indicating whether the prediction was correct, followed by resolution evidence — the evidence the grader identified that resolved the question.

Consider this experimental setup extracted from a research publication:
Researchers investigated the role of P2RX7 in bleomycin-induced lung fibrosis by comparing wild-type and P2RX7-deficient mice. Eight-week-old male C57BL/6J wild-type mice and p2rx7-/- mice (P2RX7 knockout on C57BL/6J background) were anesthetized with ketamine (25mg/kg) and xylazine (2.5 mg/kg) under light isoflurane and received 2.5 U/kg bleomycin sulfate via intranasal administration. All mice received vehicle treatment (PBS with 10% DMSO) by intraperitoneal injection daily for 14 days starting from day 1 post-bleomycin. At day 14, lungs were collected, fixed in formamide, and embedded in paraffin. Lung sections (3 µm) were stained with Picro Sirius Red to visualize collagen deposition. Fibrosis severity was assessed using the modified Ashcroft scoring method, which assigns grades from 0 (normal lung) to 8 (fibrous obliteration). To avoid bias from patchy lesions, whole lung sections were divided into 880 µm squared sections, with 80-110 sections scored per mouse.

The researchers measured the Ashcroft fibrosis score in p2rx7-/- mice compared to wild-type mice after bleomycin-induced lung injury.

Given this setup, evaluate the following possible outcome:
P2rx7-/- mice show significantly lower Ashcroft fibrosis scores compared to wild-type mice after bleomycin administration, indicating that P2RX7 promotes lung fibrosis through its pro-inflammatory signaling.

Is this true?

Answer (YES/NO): YES